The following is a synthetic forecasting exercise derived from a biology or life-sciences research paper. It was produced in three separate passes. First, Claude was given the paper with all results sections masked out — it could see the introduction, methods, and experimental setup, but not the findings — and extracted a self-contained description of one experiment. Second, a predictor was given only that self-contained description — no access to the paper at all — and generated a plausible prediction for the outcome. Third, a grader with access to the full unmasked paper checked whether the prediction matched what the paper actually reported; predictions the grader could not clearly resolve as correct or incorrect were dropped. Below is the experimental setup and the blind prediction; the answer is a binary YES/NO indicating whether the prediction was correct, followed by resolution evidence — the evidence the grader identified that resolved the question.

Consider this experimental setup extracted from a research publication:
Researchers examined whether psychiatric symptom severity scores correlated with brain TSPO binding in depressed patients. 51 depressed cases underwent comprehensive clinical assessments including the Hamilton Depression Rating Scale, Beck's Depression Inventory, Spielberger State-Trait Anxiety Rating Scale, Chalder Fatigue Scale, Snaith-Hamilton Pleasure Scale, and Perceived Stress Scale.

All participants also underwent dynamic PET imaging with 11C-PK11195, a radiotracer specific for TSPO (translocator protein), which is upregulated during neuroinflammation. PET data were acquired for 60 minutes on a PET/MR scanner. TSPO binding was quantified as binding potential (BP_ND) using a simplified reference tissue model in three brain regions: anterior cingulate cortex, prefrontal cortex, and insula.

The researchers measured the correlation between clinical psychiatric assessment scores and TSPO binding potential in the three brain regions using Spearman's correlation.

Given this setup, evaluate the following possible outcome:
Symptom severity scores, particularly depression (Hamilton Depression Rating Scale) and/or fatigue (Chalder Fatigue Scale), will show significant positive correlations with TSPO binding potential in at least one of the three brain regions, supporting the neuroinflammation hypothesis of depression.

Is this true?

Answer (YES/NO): NO